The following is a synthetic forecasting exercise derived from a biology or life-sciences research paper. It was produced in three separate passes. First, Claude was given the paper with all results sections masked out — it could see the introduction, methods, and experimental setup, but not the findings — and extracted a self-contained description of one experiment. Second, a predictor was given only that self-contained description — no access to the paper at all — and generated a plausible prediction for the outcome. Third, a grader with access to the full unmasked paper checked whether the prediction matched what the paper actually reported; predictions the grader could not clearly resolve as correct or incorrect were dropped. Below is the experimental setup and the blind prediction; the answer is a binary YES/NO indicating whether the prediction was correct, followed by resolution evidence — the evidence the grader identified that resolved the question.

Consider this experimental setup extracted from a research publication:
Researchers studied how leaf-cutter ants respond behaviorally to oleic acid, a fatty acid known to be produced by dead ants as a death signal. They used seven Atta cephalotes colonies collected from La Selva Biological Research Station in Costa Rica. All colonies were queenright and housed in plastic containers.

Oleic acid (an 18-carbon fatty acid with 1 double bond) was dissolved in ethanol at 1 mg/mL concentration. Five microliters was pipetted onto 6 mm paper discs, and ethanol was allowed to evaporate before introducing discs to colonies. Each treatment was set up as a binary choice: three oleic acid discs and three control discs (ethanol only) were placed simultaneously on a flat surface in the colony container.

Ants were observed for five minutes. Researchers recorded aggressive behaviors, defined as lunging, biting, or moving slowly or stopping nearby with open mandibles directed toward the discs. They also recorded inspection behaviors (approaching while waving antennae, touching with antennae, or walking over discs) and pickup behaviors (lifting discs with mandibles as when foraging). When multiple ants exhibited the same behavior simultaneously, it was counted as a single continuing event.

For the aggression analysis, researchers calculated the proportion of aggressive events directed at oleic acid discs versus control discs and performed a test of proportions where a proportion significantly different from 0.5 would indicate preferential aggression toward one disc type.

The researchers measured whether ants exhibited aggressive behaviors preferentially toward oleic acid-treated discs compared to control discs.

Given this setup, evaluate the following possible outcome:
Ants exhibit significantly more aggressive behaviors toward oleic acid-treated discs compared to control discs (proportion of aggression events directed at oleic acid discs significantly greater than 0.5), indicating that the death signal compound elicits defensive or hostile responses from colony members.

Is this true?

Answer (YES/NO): NO